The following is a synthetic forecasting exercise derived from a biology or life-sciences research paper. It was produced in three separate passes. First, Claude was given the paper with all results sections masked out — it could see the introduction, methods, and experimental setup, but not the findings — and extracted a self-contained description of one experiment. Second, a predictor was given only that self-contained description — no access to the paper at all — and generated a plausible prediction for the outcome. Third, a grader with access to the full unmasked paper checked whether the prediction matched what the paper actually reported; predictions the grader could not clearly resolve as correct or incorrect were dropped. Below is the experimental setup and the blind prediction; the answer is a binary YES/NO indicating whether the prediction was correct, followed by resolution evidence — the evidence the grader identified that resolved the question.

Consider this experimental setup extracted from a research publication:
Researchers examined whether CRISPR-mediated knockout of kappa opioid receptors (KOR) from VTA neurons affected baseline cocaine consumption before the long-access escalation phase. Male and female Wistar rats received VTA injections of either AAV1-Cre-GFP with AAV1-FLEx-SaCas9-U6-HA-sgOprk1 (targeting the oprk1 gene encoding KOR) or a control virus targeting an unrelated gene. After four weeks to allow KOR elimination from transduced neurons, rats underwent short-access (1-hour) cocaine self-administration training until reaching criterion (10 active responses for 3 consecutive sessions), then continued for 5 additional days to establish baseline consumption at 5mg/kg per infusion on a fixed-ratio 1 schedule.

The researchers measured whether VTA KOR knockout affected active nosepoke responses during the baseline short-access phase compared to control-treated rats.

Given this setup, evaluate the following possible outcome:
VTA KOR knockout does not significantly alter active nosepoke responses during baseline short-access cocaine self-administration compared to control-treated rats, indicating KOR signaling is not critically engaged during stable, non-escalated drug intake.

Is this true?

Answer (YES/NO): YES